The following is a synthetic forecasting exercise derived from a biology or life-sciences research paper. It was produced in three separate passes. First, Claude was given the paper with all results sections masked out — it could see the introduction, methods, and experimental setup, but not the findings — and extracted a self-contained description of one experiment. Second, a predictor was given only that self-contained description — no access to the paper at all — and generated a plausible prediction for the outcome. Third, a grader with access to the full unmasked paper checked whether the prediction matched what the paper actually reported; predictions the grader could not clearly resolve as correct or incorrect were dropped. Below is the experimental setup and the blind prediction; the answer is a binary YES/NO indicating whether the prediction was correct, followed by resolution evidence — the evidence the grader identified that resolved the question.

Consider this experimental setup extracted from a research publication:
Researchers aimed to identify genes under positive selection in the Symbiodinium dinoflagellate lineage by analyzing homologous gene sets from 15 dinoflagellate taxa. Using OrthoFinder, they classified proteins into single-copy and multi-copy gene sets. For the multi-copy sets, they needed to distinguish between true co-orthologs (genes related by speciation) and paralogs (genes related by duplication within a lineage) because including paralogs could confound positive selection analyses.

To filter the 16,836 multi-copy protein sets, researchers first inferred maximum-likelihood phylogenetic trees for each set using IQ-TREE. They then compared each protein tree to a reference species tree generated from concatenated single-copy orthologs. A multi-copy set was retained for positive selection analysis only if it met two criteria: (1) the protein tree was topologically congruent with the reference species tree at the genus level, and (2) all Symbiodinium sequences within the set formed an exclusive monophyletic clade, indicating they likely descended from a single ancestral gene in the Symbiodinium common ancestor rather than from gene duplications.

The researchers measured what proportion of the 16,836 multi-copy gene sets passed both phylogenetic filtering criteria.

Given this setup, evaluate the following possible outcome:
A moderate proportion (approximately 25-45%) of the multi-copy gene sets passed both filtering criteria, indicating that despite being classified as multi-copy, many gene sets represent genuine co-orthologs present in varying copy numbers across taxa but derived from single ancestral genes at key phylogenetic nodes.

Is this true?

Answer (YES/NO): NO